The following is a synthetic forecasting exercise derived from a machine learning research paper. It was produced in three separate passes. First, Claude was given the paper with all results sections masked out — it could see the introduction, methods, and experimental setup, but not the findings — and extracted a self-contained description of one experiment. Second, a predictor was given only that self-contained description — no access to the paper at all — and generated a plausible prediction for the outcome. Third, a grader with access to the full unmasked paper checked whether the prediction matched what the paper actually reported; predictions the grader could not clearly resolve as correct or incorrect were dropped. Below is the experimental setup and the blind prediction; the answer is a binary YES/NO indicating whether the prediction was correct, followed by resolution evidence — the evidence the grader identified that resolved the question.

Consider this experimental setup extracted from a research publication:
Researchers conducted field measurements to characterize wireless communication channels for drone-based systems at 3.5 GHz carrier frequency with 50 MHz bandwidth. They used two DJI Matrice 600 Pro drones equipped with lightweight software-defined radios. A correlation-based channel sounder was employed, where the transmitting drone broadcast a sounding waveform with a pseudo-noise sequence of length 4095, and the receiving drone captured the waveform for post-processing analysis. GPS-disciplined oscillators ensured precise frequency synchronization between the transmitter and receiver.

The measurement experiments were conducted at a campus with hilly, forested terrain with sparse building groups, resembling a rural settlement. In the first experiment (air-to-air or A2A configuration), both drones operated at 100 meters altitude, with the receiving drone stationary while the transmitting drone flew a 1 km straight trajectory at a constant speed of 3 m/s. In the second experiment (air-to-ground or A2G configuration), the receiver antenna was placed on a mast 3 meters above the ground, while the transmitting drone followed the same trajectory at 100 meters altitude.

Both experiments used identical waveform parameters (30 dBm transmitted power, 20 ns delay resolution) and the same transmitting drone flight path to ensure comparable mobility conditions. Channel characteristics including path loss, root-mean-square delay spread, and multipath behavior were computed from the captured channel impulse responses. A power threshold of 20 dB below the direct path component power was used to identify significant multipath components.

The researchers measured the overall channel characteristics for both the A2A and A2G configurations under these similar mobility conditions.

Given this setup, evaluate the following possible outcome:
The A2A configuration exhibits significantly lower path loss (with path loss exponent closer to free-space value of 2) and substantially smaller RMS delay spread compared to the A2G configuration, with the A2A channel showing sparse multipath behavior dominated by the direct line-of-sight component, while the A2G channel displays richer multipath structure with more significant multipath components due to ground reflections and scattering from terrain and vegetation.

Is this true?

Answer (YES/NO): NO